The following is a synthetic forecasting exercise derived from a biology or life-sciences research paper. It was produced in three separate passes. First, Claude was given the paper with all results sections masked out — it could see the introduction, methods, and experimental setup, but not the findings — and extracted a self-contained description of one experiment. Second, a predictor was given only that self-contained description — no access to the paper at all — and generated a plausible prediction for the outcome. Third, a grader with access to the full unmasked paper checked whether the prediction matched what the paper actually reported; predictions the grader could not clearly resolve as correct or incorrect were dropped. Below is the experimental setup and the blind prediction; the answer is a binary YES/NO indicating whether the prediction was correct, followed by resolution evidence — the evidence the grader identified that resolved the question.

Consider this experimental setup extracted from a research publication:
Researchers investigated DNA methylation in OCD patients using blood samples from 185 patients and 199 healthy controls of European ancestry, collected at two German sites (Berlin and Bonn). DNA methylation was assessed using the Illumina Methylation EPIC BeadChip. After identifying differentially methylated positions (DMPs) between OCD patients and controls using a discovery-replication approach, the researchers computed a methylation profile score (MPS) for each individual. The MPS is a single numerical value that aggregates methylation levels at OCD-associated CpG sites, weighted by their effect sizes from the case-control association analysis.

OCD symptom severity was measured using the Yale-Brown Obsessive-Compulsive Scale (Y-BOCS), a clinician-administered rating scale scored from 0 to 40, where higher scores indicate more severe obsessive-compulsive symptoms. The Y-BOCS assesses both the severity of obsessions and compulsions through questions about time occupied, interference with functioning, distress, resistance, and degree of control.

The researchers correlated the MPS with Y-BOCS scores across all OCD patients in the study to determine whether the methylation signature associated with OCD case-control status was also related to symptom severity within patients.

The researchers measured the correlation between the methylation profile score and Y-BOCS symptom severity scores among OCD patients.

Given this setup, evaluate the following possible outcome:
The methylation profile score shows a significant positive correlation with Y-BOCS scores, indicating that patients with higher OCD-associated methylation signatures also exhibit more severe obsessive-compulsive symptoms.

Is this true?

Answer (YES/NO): YES